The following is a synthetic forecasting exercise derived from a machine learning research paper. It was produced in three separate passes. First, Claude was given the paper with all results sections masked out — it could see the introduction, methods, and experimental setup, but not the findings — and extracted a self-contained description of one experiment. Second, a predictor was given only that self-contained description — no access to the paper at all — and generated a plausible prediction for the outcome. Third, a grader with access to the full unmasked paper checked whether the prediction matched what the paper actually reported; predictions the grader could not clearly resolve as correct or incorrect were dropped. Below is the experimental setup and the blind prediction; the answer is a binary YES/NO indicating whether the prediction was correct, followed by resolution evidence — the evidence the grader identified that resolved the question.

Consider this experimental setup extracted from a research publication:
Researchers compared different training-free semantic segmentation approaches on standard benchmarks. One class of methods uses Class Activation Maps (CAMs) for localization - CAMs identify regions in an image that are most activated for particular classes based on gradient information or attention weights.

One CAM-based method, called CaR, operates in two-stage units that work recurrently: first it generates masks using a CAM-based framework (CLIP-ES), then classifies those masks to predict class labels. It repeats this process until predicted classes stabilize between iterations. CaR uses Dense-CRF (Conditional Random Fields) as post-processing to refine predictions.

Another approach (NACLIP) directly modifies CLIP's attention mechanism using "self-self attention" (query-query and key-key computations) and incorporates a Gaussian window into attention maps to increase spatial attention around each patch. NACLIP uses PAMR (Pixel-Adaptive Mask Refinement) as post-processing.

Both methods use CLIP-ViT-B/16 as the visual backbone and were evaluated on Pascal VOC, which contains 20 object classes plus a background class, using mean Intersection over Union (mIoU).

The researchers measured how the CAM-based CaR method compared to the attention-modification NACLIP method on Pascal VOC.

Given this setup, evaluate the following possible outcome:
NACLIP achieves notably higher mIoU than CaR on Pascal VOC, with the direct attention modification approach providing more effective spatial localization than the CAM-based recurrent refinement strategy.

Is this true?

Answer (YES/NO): NO